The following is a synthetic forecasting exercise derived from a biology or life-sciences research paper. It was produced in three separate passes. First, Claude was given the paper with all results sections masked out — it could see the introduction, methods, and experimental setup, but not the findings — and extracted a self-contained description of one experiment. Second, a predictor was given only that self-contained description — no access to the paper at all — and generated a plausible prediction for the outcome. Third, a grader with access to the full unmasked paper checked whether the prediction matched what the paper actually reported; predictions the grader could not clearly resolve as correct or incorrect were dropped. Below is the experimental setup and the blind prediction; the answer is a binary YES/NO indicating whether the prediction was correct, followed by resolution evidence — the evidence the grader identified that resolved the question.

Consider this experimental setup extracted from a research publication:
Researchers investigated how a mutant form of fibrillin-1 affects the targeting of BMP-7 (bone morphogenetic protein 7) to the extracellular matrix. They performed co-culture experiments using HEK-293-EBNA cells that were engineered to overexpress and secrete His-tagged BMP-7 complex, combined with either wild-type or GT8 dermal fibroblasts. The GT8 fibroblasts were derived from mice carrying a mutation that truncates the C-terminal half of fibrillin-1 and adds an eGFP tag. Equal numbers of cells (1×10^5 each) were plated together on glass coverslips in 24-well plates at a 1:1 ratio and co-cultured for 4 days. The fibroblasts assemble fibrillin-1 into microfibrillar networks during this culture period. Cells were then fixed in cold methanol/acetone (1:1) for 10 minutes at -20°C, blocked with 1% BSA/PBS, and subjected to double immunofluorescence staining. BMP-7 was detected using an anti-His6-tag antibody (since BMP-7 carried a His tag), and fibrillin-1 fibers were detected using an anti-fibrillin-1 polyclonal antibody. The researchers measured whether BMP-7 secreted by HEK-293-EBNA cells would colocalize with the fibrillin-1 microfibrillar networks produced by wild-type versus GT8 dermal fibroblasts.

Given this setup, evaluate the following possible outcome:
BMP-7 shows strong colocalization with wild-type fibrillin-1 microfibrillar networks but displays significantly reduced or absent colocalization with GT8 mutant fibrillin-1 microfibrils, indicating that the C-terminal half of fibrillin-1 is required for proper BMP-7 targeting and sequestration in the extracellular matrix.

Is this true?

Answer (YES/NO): YES